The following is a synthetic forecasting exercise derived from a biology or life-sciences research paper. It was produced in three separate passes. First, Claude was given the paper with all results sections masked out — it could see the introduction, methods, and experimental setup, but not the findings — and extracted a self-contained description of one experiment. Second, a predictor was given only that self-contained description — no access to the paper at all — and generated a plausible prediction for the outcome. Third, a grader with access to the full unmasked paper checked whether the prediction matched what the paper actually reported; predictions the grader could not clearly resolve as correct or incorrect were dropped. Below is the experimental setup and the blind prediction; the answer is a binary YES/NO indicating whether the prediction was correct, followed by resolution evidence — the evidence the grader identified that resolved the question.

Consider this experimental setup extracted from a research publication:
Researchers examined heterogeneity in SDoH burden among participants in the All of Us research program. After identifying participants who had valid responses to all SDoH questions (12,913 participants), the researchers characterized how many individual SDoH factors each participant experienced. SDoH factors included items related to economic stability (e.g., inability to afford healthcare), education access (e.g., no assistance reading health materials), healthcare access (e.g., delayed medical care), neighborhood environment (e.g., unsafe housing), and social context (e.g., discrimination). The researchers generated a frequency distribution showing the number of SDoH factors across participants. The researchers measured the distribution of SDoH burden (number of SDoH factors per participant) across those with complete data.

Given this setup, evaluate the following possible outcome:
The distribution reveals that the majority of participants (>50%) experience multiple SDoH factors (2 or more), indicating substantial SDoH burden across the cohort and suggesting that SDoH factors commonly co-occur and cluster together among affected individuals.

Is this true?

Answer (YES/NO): YES